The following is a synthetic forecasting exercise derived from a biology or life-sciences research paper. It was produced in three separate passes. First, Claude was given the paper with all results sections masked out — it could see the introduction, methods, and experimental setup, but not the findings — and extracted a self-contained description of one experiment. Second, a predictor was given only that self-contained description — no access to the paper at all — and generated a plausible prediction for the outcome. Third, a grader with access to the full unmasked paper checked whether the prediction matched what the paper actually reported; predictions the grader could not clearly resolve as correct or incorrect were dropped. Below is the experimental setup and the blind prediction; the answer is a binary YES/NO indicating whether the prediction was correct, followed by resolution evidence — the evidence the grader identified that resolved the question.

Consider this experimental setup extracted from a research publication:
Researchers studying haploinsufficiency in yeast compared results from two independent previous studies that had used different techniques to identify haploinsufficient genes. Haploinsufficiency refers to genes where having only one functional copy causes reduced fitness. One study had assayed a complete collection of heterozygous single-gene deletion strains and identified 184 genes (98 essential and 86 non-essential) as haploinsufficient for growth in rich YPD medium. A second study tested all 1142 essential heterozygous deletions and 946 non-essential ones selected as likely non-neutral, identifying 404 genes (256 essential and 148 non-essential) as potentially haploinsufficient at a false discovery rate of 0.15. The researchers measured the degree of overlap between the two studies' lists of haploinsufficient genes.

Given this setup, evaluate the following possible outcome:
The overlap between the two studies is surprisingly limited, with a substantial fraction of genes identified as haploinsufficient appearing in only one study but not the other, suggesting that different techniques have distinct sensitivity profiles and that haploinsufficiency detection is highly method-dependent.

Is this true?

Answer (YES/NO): NO